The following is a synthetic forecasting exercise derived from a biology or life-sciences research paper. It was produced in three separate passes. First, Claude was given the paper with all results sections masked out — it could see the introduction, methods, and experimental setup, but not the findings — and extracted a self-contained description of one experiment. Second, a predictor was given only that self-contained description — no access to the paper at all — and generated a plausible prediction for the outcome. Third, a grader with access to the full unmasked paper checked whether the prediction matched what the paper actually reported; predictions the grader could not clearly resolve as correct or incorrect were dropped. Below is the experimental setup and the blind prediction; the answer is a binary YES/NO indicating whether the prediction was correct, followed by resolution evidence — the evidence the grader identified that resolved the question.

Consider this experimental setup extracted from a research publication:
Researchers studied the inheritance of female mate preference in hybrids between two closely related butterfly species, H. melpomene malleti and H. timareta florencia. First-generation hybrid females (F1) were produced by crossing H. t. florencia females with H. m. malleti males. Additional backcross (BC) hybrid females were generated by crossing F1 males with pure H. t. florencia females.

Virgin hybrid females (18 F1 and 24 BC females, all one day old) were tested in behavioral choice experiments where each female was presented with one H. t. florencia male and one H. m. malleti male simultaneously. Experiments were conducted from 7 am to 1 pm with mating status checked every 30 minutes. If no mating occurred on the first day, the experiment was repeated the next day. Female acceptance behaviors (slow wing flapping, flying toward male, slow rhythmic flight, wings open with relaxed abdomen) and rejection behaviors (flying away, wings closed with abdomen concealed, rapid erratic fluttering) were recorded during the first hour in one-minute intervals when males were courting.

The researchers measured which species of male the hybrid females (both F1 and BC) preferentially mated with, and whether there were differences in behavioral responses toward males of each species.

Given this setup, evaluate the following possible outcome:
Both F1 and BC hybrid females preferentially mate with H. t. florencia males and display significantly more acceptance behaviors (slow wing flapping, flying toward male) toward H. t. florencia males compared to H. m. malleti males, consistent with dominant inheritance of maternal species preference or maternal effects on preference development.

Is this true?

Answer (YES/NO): YES